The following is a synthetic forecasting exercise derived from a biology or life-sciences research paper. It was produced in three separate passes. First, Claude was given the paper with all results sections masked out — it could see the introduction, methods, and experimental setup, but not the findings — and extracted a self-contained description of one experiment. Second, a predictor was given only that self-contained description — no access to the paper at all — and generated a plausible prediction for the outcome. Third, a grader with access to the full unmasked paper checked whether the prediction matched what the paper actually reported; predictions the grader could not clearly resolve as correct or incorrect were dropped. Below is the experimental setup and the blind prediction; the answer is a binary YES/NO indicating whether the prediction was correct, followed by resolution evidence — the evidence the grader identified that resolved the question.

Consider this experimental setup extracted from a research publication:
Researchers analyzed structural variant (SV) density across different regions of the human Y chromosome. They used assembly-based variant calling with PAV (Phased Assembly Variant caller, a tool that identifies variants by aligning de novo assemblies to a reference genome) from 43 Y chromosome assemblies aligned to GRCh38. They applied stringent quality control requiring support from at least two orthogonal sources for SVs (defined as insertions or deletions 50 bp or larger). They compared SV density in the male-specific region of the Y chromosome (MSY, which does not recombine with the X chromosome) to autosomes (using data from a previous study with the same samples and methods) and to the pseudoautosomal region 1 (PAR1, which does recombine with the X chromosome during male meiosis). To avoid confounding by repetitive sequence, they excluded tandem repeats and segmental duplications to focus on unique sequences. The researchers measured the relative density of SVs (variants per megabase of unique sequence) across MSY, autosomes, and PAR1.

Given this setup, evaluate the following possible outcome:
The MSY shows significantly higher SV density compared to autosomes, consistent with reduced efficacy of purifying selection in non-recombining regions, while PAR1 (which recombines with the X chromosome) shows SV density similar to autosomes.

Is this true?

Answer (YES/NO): NO